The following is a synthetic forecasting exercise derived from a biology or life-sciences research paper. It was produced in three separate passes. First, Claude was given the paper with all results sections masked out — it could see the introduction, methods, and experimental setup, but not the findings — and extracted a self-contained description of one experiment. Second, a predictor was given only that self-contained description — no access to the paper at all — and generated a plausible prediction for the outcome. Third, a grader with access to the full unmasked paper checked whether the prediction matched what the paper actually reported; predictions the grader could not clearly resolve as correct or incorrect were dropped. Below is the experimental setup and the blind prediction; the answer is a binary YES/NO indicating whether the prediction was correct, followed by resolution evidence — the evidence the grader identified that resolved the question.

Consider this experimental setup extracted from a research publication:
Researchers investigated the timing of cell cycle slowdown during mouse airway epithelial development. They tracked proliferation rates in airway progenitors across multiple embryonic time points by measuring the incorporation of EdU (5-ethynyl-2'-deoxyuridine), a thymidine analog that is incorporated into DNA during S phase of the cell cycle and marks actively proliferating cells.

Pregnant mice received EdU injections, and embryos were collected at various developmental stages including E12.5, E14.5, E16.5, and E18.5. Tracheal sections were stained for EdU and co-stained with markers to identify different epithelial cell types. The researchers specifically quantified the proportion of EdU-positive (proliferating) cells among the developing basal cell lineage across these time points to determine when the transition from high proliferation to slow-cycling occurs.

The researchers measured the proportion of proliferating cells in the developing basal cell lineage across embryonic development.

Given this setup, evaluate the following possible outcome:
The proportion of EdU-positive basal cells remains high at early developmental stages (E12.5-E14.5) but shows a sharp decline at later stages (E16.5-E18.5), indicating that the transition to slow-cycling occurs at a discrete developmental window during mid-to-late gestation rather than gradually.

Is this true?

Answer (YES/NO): YES